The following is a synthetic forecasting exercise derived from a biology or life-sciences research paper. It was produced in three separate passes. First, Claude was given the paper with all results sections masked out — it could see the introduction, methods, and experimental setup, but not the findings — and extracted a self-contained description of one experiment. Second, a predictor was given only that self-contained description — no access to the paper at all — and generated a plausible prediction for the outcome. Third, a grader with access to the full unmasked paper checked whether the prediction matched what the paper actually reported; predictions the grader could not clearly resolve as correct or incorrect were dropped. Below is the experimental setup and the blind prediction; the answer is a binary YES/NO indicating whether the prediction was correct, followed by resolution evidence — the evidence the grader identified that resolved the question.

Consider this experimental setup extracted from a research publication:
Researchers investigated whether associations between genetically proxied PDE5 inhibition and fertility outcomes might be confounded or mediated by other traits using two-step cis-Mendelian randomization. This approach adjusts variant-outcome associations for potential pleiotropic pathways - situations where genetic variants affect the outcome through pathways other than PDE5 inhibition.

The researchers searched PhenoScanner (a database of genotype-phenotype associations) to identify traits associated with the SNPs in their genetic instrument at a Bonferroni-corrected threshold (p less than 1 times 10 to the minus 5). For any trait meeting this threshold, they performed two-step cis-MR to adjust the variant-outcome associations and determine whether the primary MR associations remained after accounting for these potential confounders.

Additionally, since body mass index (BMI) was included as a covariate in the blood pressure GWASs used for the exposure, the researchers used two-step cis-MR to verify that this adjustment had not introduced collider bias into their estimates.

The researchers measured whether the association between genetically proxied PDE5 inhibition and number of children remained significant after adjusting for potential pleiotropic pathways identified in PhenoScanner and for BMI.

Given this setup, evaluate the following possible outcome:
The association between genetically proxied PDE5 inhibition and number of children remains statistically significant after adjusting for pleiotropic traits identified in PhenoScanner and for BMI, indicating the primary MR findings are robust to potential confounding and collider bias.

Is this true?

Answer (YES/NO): YES